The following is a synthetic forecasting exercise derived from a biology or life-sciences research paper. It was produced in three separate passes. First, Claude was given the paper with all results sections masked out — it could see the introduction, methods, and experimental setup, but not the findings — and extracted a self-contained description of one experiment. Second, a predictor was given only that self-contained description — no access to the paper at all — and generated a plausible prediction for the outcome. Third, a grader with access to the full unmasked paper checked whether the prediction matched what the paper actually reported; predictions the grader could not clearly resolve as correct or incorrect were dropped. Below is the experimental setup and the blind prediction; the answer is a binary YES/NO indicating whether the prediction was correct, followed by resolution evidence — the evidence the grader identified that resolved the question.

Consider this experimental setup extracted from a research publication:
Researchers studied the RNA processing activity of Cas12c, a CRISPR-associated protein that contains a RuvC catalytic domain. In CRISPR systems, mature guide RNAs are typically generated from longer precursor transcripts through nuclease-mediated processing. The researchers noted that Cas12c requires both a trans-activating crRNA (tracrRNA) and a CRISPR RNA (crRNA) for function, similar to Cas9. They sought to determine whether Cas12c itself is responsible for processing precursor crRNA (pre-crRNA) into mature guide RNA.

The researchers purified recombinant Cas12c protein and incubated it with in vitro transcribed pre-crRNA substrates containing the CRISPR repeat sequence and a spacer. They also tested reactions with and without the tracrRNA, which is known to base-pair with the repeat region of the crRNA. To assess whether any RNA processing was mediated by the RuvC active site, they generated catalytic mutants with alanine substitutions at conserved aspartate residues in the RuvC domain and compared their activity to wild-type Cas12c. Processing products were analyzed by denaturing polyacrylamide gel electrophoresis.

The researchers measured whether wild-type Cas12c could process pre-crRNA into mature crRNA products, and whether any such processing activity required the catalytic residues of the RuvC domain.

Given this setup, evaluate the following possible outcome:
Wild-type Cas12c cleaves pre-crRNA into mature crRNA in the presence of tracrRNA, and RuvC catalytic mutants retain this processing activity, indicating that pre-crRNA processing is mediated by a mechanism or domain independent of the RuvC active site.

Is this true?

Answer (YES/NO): NO